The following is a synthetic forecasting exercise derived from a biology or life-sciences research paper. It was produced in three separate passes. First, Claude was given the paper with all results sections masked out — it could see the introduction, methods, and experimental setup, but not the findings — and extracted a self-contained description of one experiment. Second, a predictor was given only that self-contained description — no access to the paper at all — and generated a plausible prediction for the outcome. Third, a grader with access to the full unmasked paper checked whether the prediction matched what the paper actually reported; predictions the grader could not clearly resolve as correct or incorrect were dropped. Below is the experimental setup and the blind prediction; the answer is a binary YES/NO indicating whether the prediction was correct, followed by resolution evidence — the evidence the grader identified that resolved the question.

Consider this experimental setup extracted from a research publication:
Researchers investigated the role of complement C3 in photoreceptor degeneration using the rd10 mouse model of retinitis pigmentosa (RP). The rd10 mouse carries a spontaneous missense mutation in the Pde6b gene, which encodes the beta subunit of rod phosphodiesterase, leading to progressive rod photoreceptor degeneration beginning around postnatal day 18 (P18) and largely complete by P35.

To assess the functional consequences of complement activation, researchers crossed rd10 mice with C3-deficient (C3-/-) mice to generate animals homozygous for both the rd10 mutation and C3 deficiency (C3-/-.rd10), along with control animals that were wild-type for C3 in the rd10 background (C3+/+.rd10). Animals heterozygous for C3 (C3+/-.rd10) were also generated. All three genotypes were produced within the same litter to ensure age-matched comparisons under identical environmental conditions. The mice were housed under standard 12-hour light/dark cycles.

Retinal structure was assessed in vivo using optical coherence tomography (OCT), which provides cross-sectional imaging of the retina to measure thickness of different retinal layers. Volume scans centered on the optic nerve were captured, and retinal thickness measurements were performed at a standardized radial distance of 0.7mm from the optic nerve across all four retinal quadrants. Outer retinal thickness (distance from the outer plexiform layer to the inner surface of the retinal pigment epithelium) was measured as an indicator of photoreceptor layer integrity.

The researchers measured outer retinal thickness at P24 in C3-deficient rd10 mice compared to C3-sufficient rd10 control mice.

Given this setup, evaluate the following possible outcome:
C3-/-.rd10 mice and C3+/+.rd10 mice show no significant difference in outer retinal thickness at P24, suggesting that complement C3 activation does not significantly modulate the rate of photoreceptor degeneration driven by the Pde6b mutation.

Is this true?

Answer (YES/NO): NO